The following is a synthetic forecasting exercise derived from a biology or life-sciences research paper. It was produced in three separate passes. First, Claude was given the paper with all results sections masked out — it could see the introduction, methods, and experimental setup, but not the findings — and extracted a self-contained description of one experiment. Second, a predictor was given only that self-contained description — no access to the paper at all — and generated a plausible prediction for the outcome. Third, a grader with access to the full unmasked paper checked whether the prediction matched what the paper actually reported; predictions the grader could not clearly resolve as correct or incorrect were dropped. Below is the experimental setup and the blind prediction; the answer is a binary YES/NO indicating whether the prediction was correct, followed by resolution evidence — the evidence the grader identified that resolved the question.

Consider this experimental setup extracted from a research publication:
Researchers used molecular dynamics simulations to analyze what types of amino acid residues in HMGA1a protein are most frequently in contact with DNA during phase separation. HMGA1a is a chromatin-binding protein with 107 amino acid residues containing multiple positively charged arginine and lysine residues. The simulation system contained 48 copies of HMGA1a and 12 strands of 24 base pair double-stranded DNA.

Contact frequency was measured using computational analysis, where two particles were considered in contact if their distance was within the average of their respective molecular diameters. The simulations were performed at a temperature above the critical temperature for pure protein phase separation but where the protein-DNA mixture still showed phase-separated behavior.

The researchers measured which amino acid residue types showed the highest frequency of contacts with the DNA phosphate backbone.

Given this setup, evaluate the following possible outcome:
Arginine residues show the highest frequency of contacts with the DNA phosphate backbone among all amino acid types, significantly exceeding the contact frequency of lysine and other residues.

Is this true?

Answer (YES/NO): YES